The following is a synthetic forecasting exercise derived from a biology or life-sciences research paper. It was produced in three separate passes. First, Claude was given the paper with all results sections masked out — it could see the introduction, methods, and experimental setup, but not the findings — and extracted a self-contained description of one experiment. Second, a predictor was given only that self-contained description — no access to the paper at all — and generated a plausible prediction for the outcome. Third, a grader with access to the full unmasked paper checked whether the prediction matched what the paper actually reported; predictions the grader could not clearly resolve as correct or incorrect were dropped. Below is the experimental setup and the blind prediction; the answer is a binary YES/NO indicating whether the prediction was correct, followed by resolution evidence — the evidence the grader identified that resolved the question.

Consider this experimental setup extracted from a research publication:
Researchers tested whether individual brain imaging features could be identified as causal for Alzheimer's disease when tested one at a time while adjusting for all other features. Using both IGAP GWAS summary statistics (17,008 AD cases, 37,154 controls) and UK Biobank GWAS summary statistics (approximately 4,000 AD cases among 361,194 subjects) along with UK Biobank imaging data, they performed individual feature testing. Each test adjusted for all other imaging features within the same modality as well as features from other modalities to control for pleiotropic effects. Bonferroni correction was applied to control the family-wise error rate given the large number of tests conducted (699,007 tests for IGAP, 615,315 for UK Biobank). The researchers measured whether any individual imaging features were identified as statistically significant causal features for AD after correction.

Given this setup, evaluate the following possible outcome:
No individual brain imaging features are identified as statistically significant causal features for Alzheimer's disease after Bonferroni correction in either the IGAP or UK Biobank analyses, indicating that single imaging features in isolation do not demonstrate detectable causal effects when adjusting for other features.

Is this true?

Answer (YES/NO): YES